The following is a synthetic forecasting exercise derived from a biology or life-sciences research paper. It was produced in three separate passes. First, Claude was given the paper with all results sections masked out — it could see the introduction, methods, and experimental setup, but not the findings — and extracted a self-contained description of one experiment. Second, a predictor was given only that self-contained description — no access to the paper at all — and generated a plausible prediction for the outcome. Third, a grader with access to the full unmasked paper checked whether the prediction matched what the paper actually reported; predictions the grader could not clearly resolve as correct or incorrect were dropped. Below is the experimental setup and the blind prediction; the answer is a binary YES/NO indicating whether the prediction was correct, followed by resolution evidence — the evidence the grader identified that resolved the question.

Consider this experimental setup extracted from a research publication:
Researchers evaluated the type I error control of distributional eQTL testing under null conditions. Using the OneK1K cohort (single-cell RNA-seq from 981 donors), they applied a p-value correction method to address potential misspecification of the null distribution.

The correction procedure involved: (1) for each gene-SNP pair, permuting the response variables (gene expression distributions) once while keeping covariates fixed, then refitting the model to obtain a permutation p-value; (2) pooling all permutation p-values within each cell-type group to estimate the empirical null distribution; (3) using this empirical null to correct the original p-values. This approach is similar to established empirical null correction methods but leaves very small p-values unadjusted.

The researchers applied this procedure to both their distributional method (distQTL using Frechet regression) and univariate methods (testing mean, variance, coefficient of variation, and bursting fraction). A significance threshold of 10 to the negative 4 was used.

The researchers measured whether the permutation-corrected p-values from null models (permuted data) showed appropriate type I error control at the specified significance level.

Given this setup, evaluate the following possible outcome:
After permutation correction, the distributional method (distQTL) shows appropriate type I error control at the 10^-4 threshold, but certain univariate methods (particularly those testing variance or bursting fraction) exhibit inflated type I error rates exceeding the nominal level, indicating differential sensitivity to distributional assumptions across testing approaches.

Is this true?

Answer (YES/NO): NO